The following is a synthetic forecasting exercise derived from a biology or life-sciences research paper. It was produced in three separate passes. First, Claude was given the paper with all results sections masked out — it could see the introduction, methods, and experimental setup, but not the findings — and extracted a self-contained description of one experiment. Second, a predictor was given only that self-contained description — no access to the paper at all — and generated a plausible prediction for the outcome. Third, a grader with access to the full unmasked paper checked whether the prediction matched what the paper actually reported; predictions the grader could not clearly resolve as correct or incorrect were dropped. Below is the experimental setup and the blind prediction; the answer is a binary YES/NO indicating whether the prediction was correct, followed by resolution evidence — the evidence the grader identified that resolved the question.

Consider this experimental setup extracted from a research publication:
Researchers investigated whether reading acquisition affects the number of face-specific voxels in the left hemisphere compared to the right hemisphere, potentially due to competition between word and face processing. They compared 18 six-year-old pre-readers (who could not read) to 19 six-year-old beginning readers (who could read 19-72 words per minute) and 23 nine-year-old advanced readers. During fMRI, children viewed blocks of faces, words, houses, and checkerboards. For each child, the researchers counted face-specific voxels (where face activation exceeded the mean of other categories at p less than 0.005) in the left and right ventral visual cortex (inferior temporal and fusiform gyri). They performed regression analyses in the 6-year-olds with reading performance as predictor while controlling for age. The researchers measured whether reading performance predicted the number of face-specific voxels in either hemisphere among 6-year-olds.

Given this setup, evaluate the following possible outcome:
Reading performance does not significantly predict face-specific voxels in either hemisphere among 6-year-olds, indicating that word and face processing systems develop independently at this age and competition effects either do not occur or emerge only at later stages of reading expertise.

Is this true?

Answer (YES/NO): YES